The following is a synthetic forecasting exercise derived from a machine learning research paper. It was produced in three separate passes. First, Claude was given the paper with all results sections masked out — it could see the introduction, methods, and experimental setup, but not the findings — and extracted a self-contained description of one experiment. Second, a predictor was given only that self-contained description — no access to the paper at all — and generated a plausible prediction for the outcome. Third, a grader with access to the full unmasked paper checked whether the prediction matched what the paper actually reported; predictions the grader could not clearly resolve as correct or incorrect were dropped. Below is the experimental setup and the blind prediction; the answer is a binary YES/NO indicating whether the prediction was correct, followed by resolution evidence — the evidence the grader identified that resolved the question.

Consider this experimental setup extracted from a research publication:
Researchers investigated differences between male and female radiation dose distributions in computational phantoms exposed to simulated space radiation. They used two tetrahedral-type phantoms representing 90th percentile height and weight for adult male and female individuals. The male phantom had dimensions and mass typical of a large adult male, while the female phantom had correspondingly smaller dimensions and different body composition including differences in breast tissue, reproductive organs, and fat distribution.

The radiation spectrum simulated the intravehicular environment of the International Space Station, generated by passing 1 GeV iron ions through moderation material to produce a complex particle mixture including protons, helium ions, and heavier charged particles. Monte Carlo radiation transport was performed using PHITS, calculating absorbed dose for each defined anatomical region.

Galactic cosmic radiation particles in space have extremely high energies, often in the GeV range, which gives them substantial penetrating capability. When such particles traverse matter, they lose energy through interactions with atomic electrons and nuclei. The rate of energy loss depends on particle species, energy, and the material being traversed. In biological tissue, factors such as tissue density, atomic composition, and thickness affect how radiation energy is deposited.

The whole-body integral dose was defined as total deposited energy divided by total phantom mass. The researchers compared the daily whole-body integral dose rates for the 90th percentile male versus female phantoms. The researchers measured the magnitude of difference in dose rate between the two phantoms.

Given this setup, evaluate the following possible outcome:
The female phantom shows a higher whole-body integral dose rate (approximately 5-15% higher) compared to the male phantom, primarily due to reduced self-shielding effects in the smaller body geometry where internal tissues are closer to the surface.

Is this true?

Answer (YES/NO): NO